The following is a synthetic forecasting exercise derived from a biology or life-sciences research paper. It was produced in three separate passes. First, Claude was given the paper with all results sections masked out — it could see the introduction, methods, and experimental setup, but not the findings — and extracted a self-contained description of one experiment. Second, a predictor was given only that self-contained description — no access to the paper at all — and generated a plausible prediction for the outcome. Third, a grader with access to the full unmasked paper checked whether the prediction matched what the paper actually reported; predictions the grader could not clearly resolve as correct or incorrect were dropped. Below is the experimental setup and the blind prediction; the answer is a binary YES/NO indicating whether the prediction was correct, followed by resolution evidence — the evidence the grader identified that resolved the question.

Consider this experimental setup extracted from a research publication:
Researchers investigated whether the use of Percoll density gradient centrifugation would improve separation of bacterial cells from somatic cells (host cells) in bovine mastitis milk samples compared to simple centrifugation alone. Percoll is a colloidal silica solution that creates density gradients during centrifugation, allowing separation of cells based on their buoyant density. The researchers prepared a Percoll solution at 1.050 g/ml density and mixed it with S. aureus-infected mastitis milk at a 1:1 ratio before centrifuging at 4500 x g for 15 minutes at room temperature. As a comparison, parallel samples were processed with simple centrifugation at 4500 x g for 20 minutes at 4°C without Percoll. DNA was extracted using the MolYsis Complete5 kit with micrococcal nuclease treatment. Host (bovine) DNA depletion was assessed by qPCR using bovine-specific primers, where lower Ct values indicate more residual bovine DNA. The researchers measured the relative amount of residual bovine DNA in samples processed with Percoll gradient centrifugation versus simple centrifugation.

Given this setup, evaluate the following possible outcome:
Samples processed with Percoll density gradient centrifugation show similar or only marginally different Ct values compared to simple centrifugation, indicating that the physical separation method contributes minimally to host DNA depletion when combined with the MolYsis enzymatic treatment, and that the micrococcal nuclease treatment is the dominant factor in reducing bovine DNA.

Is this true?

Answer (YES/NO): NO